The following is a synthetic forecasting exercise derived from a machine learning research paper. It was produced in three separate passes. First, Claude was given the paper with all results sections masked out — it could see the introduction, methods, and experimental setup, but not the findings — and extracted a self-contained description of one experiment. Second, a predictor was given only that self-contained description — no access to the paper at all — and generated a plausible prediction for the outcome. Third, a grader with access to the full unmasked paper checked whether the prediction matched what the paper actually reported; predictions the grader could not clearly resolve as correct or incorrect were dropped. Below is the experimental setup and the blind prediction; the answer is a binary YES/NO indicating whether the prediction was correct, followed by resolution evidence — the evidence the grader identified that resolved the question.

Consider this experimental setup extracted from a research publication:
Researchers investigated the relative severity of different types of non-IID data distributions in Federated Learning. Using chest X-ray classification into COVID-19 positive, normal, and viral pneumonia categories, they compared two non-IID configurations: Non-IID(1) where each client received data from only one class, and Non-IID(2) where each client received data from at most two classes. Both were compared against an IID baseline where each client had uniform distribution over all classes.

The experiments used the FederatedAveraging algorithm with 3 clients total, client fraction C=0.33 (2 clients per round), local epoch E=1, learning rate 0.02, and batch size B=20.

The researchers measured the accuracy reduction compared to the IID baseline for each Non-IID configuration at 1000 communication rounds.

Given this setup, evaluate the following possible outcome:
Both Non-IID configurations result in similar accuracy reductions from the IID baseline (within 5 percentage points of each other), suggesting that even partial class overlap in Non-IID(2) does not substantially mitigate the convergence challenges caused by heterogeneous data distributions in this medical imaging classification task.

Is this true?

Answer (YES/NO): NO